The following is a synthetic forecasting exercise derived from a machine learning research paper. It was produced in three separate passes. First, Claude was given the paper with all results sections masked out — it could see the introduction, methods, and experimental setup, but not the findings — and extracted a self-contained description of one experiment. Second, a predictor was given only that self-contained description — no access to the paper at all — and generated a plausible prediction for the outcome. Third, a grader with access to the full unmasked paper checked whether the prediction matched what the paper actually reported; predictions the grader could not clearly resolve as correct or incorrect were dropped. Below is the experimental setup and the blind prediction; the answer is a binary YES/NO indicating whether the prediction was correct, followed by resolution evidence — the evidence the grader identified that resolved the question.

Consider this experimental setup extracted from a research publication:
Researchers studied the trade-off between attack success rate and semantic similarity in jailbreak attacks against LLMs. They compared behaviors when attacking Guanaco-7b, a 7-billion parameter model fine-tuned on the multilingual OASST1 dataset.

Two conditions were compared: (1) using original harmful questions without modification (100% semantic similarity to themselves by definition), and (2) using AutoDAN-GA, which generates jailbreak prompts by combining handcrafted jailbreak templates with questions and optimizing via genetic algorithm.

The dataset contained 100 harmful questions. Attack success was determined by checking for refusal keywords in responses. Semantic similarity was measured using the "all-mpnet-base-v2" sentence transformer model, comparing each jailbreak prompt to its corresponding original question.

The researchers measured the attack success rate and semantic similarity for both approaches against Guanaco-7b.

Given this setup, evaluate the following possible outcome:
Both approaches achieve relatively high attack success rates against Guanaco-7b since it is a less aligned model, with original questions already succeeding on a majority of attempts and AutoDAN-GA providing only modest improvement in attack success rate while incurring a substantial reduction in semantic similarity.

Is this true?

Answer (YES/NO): NO